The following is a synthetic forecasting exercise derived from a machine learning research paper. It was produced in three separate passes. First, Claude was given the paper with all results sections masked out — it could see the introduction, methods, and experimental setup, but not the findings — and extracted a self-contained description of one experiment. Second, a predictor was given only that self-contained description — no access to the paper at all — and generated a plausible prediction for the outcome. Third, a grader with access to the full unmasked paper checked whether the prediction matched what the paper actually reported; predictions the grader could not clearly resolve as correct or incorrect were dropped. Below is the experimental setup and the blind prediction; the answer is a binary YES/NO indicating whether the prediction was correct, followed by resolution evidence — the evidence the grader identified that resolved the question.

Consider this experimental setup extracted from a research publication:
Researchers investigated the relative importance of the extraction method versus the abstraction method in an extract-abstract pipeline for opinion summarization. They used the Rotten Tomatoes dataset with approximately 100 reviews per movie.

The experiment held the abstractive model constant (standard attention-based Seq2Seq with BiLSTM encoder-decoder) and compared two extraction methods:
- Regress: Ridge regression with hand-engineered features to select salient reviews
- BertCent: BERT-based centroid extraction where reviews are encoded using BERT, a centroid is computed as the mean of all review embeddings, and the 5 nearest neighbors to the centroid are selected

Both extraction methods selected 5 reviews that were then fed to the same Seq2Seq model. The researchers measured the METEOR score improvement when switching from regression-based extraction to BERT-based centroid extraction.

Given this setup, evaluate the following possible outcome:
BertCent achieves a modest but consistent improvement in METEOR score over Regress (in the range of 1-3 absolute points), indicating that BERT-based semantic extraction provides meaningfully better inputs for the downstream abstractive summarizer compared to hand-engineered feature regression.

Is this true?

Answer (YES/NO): NO